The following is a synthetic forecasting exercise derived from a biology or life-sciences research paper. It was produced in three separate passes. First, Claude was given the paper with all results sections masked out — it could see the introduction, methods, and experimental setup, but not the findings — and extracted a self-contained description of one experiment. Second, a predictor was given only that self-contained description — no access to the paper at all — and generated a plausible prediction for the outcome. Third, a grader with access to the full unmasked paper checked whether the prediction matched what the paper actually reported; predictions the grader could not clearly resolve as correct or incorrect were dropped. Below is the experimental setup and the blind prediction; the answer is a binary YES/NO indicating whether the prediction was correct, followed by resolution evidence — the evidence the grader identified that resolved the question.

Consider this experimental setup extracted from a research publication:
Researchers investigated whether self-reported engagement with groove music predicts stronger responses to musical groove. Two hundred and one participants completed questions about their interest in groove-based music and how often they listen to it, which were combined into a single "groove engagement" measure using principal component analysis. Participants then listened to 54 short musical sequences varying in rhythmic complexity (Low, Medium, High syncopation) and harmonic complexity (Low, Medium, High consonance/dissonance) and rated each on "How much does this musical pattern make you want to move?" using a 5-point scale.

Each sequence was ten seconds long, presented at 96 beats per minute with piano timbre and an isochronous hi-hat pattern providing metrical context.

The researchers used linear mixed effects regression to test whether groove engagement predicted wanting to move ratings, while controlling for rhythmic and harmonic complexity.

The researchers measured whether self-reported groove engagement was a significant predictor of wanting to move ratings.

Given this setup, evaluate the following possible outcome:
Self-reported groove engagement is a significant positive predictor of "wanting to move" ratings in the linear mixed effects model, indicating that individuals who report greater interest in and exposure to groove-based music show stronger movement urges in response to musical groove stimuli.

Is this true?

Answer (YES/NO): NO